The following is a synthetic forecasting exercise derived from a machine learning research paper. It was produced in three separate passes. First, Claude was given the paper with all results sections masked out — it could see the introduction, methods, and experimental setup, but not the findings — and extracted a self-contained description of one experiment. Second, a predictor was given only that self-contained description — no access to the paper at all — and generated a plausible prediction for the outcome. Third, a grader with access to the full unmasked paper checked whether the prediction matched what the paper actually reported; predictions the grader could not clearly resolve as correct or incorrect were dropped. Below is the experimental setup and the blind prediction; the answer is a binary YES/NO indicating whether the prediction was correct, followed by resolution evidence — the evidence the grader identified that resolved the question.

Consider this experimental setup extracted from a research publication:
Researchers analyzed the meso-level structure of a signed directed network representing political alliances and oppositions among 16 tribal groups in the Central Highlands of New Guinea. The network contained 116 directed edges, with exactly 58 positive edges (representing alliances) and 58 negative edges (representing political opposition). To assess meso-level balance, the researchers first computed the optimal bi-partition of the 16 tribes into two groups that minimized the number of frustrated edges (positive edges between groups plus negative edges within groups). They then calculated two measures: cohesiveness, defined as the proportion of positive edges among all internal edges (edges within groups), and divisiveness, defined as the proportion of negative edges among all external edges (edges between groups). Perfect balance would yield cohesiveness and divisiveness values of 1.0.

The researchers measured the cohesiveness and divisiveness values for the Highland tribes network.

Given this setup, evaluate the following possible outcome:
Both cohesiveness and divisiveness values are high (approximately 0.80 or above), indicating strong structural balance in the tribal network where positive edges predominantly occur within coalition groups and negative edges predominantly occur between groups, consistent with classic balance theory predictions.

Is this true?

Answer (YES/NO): YES